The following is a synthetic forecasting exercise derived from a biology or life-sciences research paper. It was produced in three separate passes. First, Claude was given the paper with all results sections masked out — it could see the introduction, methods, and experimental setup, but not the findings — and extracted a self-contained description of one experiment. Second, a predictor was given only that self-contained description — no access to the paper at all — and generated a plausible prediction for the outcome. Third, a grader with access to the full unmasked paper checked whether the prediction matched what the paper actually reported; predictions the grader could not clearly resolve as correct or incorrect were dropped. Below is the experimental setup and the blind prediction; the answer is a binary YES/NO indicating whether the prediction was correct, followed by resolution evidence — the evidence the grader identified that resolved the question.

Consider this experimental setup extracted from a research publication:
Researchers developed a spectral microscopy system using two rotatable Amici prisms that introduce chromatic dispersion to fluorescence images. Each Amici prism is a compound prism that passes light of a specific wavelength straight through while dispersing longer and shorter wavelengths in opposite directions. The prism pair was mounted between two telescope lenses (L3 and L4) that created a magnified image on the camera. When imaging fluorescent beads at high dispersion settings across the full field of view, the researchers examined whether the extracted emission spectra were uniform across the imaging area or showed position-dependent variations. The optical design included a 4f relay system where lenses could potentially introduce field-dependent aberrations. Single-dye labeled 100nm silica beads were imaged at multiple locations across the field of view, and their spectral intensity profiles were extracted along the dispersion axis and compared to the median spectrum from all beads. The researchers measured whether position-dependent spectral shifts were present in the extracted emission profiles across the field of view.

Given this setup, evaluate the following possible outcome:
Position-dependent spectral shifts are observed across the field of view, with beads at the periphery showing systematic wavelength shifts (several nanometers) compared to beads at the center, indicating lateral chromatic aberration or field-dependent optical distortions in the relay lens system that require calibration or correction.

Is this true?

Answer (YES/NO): YES